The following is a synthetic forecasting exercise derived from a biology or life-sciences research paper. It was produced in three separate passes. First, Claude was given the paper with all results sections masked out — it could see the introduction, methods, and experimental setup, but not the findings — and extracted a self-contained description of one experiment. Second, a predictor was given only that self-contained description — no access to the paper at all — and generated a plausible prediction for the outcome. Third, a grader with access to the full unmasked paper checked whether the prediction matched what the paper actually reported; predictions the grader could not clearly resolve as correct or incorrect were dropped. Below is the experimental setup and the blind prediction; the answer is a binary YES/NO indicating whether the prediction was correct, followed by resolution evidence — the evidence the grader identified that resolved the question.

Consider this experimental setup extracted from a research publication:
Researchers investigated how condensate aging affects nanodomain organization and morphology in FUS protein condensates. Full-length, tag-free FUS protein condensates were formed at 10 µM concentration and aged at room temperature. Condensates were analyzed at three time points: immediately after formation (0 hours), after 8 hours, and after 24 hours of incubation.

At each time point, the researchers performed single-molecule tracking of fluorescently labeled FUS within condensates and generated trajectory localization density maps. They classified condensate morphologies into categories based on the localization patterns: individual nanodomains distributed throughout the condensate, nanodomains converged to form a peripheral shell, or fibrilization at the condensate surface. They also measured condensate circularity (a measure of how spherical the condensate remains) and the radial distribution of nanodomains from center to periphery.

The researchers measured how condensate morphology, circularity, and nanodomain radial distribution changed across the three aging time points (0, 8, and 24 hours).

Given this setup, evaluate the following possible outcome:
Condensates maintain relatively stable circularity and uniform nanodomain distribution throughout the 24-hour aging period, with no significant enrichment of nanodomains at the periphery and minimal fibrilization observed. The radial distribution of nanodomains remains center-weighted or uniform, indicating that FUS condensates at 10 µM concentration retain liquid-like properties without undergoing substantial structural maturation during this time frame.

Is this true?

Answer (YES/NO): NO